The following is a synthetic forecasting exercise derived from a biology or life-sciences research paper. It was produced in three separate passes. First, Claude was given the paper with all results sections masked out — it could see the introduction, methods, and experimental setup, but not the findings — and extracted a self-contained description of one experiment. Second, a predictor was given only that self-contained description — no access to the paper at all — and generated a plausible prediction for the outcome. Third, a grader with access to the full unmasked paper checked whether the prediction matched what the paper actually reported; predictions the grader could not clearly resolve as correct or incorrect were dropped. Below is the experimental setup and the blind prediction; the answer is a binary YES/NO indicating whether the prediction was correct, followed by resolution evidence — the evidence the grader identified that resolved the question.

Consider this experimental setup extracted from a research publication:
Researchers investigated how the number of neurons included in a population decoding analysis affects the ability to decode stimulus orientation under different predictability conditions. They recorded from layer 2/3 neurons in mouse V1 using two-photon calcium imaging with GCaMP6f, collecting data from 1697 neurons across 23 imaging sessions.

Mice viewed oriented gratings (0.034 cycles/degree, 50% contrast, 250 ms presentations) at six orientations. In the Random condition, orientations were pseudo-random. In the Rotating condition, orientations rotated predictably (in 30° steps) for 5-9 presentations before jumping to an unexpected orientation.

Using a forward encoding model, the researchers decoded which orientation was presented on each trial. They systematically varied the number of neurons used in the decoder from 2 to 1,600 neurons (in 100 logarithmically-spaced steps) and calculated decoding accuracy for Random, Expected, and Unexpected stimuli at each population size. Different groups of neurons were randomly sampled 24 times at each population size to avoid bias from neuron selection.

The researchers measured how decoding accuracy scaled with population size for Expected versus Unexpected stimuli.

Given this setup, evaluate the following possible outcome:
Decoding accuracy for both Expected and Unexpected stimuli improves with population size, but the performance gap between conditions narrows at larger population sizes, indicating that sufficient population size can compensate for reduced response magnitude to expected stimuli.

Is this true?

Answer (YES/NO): NO